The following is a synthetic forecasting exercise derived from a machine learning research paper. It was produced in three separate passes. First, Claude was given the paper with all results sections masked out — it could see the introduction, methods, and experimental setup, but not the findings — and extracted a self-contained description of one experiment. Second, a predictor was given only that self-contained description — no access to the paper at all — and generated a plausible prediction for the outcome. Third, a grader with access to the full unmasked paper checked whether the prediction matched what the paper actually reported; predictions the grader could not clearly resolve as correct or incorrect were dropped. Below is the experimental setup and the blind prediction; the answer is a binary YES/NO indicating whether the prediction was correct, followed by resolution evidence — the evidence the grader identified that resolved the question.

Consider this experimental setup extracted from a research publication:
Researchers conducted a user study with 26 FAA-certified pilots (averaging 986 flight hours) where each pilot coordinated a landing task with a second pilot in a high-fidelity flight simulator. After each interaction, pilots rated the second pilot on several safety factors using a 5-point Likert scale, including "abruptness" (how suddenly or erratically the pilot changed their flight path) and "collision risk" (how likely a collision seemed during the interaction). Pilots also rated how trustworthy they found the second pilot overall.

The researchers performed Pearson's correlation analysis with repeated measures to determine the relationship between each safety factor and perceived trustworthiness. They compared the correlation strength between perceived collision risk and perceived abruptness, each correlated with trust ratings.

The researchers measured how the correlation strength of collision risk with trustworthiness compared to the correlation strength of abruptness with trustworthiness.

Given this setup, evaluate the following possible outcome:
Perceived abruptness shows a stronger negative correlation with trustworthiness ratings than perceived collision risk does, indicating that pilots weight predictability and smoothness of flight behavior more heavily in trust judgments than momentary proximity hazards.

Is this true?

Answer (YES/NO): NO